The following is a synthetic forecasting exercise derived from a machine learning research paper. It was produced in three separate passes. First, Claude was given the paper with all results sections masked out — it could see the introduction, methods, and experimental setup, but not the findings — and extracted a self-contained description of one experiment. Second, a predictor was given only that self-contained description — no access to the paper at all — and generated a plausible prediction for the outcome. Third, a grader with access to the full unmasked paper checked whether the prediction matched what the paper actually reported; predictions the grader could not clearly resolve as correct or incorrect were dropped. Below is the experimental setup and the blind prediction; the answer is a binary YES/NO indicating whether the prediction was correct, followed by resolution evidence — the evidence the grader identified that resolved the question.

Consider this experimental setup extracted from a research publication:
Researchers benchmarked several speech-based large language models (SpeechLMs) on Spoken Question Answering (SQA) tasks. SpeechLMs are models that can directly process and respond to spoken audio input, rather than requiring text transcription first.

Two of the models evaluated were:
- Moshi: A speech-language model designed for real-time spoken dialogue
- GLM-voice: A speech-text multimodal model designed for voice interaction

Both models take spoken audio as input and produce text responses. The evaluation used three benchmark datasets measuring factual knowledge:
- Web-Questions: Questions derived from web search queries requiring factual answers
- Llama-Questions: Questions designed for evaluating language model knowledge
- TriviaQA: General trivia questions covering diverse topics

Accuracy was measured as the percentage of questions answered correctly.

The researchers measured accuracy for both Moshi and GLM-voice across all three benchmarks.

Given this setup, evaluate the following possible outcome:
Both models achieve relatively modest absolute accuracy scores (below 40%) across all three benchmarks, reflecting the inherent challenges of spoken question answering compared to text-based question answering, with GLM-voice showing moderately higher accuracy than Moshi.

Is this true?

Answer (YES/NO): NO